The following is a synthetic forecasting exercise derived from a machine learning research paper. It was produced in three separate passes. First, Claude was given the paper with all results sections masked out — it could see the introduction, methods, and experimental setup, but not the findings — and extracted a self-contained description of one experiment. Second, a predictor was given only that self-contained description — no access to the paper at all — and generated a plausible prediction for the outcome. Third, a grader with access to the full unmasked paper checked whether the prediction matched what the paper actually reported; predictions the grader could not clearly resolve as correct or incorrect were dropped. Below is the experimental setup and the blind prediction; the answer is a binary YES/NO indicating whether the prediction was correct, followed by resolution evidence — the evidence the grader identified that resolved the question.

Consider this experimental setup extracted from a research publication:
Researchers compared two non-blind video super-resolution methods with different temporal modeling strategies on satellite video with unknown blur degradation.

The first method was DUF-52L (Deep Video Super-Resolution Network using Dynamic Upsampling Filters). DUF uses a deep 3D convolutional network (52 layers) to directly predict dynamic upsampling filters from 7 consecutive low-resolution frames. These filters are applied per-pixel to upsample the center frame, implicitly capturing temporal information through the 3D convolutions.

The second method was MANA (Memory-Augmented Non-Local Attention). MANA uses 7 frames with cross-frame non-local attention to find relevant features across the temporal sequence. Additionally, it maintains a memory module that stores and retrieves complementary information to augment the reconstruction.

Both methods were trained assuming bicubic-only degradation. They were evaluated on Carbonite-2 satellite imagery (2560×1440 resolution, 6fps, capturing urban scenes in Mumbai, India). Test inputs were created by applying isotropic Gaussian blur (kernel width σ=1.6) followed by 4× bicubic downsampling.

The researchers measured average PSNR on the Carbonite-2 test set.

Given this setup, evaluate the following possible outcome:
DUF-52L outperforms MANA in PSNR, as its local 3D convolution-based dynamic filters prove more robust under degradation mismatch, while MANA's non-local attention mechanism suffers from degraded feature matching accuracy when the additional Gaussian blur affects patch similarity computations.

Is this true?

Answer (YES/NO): NO